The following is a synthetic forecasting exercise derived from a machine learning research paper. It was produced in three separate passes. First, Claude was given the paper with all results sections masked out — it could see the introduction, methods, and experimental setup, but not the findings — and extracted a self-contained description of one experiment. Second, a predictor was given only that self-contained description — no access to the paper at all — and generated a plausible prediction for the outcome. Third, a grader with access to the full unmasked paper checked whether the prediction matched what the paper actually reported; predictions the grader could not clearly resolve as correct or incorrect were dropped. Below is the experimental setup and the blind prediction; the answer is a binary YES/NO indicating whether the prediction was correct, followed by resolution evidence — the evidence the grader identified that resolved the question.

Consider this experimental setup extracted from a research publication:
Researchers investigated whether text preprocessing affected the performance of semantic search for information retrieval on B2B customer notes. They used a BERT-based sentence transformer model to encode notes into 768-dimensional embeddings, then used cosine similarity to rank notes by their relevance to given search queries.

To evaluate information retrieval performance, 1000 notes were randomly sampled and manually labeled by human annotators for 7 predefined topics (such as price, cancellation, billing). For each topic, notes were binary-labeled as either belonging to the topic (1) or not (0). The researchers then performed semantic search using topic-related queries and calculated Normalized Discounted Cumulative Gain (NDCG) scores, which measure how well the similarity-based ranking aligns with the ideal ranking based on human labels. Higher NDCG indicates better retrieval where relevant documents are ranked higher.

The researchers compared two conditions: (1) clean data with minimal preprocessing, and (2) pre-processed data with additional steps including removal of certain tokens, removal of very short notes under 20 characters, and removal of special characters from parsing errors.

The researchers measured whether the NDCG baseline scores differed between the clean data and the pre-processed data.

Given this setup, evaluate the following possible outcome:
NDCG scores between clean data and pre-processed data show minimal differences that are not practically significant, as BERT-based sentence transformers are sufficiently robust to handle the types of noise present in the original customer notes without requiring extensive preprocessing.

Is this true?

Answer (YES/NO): YES